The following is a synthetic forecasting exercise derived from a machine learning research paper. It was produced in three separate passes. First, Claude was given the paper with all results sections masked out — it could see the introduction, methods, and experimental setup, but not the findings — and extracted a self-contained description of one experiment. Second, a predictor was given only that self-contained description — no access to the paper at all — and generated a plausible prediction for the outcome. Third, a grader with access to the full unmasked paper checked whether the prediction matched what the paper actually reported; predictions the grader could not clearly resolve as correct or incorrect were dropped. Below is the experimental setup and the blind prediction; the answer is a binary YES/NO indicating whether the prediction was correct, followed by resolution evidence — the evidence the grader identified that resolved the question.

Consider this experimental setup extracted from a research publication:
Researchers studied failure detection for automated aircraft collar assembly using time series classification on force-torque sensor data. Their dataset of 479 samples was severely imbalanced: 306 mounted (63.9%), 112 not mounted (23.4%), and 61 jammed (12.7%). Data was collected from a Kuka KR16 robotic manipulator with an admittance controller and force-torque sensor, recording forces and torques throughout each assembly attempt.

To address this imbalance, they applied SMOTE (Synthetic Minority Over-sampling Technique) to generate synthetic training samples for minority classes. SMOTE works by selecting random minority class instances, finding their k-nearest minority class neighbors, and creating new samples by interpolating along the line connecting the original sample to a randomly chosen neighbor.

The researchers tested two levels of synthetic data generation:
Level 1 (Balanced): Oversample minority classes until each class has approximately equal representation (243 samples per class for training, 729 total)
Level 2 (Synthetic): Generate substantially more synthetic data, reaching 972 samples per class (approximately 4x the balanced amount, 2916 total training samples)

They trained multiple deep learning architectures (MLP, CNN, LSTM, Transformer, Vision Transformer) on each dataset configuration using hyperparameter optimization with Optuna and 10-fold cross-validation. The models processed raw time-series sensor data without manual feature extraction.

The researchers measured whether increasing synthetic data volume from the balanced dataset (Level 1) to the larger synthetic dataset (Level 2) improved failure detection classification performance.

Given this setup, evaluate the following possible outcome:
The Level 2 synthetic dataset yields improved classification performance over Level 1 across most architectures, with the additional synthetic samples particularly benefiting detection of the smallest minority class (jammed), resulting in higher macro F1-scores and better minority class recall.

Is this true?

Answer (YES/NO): NO